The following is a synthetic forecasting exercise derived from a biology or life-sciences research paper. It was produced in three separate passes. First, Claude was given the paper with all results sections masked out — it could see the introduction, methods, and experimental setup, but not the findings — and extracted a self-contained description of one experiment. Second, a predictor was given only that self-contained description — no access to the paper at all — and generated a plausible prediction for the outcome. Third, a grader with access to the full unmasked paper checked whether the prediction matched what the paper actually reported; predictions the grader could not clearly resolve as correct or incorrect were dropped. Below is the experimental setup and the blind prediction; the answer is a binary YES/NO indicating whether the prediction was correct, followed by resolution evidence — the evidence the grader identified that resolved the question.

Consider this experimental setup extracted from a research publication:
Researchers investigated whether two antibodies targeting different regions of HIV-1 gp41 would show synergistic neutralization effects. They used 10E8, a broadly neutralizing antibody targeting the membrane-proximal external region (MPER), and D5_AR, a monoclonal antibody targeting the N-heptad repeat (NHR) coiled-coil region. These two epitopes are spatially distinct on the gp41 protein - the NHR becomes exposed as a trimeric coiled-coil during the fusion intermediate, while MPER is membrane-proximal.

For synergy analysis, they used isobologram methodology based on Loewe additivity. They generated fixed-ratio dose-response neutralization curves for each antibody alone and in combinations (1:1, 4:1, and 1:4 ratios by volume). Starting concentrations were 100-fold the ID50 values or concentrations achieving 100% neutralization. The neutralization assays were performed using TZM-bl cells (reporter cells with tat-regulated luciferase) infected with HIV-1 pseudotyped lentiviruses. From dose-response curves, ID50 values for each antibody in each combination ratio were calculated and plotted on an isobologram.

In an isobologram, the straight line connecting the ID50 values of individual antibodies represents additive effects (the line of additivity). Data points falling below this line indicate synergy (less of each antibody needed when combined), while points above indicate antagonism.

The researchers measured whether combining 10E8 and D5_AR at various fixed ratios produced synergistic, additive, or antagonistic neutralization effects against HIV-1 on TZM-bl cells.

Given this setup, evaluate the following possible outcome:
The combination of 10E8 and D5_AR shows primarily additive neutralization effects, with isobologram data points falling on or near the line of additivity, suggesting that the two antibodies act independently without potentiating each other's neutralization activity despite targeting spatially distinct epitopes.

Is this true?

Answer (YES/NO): NO